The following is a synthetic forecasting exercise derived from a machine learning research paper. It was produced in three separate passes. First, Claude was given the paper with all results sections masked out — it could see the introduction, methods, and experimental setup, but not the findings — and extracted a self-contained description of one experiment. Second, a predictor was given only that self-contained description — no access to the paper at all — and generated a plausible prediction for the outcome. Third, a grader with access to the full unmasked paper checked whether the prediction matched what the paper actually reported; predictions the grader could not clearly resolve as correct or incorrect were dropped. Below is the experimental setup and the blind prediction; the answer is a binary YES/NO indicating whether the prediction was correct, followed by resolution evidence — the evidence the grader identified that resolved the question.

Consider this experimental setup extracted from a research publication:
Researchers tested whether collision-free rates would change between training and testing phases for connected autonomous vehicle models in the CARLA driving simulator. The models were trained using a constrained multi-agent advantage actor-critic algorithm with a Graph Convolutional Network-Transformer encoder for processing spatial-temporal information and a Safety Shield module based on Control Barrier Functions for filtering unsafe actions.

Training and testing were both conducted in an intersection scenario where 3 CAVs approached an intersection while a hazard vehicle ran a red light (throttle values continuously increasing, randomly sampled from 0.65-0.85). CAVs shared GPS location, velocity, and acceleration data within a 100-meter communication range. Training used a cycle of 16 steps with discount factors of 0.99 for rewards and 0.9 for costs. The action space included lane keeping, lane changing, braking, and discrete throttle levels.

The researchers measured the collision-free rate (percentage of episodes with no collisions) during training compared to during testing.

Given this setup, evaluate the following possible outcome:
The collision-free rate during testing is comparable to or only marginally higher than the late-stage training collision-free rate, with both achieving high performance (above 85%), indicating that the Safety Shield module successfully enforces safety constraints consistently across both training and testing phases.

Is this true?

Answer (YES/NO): NO